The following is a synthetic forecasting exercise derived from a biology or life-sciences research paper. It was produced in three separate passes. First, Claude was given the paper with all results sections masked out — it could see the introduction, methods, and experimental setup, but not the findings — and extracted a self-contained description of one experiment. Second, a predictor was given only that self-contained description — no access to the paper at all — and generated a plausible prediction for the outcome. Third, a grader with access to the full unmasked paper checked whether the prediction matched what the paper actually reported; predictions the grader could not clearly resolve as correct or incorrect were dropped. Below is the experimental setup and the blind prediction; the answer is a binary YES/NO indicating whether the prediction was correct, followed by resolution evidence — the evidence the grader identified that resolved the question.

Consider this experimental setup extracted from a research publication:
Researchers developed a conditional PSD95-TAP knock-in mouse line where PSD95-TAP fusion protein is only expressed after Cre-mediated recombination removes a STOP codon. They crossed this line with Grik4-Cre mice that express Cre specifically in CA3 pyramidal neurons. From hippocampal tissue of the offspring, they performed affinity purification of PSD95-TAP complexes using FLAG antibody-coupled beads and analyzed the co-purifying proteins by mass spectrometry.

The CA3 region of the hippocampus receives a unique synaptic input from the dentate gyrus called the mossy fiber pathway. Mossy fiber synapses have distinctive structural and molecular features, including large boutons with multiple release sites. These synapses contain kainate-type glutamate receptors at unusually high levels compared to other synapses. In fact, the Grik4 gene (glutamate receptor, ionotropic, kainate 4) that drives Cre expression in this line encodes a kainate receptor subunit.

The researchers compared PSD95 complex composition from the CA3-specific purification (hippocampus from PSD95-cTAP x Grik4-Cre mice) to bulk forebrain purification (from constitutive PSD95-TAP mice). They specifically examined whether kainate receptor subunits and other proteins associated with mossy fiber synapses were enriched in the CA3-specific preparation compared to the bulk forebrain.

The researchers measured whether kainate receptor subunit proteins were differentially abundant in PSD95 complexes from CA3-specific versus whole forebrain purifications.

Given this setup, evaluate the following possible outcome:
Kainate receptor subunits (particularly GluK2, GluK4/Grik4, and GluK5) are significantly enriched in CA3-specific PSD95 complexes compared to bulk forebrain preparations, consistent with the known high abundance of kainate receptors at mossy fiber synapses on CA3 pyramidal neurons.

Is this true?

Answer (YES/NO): YES